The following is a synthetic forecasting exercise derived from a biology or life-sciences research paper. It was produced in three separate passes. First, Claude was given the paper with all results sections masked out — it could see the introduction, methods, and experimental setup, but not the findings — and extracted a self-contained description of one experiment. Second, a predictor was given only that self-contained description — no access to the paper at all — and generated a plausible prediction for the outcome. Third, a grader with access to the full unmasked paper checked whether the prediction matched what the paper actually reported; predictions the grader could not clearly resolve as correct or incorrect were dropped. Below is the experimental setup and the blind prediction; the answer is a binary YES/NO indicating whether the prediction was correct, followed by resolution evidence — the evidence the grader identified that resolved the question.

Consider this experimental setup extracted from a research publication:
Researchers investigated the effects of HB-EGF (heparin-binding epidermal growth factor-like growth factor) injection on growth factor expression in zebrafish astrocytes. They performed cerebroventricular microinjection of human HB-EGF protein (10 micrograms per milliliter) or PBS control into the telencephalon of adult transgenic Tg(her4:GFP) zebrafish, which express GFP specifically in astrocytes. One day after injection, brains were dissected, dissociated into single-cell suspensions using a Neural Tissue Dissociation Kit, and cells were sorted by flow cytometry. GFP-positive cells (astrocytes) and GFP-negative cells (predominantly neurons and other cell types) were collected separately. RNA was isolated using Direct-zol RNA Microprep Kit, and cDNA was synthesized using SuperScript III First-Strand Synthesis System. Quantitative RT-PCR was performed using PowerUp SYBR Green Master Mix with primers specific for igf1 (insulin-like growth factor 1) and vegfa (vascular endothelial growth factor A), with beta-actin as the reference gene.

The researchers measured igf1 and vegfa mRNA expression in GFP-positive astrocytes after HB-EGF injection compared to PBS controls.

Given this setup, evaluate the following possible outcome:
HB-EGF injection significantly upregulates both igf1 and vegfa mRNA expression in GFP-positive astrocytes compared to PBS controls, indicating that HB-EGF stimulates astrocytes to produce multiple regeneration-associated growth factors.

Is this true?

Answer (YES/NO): NO